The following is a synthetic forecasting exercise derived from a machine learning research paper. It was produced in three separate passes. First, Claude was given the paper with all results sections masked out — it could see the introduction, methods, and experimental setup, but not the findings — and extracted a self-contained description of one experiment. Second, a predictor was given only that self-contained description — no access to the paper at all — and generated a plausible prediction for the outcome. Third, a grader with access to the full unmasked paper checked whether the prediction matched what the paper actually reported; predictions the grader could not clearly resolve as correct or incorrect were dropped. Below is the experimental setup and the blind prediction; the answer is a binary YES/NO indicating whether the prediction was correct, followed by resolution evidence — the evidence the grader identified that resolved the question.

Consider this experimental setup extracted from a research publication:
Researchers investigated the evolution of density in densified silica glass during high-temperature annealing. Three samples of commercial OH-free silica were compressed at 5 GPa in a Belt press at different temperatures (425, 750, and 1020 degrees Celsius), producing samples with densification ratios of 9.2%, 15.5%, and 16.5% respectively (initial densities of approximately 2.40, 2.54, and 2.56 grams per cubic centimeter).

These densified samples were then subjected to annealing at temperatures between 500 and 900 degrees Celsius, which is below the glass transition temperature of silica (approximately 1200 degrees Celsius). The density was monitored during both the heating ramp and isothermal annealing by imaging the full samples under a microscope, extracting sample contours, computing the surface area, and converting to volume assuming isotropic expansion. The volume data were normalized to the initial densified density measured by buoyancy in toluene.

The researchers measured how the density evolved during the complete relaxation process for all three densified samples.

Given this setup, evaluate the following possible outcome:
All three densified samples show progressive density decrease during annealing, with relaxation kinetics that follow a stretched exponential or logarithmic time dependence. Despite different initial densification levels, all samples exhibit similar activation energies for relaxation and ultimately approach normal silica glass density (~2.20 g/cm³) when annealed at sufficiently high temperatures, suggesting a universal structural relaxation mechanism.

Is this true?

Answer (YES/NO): YES